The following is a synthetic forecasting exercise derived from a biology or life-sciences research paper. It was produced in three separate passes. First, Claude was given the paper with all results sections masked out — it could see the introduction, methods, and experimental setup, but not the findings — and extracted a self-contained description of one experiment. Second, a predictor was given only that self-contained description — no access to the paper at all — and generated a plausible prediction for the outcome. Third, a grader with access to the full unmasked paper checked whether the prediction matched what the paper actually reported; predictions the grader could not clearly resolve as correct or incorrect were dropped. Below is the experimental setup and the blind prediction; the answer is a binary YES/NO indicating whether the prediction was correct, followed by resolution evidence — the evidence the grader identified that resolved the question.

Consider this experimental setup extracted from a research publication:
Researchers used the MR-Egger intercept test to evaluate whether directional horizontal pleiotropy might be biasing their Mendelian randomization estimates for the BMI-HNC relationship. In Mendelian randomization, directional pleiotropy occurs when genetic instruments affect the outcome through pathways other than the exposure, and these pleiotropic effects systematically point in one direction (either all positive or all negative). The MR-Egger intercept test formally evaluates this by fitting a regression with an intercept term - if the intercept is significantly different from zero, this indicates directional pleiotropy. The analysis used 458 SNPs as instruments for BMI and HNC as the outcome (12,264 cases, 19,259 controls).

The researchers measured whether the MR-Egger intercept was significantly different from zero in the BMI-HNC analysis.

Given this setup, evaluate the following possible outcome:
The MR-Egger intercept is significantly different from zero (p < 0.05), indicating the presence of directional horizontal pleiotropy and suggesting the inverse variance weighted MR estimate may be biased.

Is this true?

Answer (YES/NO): YES